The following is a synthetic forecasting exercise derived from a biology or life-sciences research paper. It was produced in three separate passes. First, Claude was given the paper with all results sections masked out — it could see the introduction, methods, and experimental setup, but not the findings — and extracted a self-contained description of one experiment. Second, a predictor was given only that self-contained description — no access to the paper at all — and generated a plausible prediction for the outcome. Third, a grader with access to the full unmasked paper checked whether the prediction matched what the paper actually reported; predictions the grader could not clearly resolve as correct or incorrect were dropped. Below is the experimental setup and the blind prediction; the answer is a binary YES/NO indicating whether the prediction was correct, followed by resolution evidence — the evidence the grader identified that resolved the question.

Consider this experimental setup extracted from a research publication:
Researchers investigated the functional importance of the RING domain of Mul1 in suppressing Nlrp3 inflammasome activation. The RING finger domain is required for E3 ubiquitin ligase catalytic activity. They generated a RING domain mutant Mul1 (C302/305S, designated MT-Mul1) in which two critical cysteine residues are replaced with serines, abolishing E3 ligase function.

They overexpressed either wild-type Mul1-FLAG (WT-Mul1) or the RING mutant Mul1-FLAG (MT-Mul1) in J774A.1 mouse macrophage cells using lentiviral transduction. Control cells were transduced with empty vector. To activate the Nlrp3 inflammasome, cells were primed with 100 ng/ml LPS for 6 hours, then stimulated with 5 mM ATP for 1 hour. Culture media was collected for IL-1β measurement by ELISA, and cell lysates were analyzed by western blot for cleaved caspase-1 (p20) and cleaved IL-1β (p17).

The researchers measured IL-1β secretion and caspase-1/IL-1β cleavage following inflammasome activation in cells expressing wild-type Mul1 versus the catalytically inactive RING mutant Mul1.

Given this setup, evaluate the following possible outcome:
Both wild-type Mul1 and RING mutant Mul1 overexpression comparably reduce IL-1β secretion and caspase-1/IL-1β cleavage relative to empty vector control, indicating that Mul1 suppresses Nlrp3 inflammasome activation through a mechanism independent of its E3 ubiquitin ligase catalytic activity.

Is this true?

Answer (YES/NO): NO